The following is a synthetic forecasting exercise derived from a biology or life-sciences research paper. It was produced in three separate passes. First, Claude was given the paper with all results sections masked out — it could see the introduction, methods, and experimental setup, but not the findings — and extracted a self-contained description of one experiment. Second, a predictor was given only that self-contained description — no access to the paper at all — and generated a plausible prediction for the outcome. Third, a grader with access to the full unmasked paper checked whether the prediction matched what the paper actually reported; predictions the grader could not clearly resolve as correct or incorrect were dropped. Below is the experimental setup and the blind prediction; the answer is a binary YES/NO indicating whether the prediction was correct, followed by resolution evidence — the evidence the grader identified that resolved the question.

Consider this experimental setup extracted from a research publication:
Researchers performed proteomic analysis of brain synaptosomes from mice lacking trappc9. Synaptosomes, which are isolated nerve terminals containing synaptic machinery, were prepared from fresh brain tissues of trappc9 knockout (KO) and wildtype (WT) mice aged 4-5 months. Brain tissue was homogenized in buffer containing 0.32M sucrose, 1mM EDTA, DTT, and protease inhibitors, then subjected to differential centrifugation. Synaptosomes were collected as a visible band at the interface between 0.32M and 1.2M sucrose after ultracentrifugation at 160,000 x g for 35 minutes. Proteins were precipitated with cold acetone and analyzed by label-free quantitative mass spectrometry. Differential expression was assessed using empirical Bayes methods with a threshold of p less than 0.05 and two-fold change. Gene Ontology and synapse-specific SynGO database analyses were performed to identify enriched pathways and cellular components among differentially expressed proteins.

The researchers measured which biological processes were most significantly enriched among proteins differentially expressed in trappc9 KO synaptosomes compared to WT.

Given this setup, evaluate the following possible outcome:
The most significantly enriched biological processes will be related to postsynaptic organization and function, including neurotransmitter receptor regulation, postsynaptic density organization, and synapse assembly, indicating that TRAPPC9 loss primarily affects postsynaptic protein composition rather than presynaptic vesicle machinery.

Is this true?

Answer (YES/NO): NO